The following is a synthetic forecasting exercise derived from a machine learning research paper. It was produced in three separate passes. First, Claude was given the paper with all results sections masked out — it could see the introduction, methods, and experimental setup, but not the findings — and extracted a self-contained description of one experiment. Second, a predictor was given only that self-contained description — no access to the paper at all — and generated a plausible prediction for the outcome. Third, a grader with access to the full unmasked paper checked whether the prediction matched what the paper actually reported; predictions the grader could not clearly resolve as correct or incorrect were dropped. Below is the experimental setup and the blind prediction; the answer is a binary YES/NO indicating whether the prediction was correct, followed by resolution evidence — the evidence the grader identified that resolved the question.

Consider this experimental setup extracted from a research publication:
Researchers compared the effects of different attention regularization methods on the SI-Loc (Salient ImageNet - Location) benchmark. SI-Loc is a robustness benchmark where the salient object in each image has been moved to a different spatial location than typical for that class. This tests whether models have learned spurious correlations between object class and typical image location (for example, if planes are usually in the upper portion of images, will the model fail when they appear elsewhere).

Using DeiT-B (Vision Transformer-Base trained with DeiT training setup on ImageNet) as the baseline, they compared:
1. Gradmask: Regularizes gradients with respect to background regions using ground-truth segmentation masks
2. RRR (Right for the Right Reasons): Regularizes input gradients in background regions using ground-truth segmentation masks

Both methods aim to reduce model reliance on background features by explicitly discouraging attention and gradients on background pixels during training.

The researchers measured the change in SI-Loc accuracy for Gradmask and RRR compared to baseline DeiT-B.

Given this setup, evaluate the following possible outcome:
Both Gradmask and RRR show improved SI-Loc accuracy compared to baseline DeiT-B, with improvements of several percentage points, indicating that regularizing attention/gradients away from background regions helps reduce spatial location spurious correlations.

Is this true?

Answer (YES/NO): NO